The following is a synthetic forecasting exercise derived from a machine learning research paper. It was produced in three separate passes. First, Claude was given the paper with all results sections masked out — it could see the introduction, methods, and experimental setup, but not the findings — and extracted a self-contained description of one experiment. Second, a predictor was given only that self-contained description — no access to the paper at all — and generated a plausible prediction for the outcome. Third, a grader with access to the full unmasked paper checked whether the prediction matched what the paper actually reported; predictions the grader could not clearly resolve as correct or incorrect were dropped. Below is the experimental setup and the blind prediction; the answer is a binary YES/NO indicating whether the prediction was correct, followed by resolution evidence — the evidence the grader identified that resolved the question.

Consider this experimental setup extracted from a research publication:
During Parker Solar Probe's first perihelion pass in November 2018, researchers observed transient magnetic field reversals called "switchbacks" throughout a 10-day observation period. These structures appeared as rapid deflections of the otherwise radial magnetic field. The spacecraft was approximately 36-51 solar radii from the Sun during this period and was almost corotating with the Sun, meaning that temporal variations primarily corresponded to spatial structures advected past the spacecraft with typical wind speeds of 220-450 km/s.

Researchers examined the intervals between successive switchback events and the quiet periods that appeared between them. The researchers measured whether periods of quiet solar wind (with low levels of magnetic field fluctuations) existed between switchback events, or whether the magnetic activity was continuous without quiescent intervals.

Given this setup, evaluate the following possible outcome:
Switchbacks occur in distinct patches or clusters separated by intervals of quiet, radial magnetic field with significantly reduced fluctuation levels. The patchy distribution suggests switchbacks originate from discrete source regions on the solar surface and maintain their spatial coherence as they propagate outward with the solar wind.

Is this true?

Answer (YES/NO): NO